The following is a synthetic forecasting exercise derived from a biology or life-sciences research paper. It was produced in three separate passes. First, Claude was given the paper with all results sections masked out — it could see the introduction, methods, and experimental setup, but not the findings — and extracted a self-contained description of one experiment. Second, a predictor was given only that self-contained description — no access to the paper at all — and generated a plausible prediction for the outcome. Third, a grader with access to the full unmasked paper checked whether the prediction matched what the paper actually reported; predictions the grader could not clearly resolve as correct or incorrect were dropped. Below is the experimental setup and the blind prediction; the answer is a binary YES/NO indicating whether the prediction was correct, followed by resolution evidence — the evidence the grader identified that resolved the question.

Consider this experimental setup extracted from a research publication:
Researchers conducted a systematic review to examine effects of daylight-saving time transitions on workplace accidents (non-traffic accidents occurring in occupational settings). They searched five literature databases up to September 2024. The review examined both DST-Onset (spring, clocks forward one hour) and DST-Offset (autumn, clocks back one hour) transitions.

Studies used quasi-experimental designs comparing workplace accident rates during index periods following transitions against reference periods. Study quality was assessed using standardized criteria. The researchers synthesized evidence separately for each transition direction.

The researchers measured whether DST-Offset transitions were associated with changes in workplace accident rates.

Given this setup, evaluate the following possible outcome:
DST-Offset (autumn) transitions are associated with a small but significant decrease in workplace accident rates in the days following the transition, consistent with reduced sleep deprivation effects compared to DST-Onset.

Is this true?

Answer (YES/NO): YES